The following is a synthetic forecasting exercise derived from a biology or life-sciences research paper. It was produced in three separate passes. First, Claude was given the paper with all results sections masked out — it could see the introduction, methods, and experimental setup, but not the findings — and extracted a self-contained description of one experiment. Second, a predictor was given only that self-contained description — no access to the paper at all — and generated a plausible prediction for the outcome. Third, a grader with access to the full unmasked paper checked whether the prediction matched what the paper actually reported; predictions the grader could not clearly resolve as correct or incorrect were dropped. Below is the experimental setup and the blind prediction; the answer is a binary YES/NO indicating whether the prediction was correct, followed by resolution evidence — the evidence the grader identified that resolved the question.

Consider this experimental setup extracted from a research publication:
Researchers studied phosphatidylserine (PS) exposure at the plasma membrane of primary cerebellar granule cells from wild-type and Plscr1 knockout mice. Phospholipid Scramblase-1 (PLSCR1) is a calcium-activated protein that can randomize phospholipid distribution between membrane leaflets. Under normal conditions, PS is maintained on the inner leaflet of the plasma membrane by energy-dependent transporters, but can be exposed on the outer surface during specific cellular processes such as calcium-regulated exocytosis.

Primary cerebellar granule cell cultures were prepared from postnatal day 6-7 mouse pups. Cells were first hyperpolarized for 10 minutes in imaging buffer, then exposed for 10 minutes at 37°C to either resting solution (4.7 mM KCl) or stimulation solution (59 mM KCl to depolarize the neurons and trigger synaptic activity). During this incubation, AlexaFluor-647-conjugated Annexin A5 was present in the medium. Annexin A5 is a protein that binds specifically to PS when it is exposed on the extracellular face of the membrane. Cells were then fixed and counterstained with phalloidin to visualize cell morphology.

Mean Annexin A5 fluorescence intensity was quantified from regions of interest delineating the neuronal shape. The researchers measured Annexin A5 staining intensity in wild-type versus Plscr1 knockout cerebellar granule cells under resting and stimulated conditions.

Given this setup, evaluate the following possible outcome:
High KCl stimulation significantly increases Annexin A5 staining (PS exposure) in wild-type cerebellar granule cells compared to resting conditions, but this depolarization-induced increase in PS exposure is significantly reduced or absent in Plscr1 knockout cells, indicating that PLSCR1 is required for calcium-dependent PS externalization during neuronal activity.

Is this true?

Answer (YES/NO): YES